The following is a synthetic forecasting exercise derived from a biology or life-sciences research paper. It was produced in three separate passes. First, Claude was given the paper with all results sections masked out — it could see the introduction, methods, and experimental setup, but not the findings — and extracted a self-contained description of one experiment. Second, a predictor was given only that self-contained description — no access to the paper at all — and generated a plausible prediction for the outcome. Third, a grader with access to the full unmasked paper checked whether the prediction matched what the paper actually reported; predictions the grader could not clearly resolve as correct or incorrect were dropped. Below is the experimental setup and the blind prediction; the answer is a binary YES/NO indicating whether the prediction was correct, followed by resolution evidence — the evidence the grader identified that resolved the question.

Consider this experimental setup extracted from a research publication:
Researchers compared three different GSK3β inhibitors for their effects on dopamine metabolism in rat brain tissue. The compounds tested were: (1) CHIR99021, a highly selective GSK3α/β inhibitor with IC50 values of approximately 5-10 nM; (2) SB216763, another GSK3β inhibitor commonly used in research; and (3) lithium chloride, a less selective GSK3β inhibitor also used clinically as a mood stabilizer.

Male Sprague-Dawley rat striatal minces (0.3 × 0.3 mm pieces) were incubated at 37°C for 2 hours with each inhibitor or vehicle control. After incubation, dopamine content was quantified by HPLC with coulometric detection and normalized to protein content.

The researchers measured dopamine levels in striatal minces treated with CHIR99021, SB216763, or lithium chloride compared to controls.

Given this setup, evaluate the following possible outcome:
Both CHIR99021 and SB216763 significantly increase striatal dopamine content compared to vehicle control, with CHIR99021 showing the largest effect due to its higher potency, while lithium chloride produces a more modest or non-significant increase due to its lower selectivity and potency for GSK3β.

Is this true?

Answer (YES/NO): NO